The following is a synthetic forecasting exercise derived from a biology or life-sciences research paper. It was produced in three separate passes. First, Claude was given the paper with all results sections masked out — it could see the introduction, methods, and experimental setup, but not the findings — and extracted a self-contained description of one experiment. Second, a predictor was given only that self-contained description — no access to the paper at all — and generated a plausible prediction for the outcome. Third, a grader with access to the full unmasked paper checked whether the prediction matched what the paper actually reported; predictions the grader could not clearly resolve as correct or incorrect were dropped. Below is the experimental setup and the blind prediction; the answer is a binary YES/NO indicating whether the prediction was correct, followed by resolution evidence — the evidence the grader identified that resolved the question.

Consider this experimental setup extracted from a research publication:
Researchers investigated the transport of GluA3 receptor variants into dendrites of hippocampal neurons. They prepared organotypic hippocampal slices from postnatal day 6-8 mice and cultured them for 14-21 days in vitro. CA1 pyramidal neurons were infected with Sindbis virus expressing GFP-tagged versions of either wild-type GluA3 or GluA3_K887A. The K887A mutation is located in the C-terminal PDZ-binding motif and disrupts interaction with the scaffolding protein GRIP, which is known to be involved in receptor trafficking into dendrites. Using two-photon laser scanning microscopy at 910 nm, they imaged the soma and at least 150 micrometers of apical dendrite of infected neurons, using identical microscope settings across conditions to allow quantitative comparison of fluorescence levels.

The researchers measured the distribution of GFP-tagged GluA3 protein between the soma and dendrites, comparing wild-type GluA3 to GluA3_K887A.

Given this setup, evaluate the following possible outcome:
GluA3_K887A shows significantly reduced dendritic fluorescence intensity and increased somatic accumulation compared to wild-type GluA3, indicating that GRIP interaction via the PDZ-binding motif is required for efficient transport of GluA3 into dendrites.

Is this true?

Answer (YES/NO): NO